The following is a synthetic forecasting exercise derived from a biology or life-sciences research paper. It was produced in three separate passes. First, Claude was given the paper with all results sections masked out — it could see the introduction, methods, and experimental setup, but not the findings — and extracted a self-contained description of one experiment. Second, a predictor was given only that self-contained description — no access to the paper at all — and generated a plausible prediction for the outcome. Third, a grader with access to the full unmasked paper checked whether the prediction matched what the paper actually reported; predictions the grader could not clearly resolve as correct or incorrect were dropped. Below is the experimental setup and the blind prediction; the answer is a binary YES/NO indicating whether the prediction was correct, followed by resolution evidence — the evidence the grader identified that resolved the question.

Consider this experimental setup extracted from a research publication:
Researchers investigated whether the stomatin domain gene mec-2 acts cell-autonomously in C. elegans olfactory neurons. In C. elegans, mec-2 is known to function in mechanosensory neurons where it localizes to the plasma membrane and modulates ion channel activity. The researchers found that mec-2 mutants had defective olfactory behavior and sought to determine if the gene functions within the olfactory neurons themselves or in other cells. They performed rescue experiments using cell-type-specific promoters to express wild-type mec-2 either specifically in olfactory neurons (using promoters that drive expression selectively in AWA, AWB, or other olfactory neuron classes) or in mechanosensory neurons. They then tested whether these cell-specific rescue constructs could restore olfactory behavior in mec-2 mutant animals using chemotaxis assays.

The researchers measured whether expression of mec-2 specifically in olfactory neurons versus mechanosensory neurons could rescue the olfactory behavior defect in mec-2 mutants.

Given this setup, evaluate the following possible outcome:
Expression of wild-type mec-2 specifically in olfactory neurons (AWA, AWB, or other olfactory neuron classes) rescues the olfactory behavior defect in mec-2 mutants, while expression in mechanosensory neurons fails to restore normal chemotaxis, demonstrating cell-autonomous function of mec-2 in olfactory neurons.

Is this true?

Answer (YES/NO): NO